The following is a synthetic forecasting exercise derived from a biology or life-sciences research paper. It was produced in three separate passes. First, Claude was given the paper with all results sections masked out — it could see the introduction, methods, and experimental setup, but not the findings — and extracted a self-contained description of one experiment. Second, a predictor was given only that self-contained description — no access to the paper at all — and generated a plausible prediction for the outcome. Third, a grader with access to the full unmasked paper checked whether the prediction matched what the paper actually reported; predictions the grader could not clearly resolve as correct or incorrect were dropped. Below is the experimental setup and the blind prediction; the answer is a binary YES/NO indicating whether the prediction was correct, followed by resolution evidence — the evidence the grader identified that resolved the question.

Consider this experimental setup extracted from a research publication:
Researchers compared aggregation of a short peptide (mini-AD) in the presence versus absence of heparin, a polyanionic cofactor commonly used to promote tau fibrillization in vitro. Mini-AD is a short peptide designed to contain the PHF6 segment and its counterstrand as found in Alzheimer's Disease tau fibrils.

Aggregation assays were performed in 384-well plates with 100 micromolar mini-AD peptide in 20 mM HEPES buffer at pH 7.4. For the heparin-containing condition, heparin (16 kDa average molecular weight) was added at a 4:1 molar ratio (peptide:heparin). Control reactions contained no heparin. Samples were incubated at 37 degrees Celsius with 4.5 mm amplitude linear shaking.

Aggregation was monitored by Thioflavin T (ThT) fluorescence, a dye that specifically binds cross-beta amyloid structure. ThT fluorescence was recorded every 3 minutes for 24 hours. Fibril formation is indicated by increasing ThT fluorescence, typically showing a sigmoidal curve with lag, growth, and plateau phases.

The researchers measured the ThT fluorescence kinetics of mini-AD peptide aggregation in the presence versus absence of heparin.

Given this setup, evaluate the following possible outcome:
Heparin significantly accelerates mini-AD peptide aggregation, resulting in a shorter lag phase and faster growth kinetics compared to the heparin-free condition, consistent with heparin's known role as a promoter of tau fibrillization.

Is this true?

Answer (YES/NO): NO